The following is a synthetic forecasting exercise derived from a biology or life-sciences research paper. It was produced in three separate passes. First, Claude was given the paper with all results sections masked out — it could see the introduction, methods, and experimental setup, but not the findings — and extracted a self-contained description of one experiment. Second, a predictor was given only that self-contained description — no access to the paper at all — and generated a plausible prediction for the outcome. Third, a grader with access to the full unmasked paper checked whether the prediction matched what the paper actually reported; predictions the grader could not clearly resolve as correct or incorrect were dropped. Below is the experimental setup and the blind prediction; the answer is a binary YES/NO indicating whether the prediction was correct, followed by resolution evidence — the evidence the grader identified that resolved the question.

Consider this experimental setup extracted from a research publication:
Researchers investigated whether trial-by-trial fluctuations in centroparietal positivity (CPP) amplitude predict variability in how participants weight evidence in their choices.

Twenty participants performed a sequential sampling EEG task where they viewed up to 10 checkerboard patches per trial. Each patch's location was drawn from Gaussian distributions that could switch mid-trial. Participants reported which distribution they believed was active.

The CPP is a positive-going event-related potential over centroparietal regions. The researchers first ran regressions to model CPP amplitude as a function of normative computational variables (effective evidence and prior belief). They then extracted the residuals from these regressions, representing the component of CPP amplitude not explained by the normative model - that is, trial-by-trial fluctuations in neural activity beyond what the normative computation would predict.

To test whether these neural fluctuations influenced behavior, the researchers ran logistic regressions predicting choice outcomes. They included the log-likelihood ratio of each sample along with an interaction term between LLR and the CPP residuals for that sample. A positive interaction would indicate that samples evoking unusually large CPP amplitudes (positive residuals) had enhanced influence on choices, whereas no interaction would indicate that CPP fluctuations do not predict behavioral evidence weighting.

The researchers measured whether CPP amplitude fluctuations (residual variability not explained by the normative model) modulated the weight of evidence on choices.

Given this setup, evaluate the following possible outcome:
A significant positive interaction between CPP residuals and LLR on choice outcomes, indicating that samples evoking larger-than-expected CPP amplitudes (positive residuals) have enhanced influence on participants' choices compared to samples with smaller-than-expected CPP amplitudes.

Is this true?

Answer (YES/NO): YES